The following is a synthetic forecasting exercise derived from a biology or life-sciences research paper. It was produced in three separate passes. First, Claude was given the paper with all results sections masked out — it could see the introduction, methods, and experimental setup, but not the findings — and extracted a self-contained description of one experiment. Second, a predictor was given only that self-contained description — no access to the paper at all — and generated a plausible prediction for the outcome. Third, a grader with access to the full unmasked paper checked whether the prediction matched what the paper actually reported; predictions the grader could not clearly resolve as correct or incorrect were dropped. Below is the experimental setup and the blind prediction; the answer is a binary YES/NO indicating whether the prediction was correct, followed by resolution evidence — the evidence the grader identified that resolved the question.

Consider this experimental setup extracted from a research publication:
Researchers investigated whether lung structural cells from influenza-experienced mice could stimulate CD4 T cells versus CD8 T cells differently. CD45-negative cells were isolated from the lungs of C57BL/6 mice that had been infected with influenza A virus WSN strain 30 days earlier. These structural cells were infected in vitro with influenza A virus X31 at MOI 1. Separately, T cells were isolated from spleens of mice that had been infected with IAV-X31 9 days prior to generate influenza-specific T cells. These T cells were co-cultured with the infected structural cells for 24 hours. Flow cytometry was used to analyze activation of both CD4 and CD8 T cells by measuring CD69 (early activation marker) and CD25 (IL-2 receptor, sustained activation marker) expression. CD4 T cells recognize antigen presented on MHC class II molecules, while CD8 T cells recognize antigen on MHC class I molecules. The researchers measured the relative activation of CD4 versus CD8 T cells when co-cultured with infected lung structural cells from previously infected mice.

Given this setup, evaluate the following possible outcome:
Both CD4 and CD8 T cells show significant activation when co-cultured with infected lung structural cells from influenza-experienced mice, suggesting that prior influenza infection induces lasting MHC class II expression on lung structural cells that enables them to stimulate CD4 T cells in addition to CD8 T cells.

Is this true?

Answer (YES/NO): NO